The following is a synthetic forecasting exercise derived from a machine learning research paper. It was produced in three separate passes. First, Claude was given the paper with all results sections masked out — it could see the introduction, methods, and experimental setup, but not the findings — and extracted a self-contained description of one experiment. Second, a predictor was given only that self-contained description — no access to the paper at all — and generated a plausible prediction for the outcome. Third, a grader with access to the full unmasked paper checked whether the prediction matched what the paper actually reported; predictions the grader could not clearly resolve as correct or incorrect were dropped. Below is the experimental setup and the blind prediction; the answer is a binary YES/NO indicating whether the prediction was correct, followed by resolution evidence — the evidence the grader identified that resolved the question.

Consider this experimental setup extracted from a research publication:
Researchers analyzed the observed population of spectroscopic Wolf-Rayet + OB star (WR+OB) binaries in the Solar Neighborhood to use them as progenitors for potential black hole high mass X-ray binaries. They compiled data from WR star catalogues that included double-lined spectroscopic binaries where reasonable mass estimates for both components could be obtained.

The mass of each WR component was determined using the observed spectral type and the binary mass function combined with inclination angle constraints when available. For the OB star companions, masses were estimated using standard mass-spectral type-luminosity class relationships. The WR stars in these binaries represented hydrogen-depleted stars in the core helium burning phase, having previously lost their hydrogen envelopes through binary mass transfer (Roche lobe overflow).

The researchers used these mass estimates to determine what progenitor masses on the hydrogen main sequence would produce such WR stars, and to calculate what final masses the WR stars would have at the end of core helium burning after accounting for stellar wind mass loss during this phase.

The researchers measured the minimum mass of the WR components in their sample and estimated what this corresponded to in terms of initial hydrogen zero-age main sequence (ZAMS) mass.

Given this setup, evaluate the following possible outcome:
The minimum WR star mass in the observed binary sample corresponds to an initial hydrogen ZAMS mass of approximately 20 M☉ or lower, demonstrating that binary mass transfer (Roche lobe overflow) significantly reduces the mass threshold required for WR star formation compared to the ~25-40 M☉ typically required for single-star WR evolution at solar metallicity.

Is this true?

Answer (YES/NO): NO